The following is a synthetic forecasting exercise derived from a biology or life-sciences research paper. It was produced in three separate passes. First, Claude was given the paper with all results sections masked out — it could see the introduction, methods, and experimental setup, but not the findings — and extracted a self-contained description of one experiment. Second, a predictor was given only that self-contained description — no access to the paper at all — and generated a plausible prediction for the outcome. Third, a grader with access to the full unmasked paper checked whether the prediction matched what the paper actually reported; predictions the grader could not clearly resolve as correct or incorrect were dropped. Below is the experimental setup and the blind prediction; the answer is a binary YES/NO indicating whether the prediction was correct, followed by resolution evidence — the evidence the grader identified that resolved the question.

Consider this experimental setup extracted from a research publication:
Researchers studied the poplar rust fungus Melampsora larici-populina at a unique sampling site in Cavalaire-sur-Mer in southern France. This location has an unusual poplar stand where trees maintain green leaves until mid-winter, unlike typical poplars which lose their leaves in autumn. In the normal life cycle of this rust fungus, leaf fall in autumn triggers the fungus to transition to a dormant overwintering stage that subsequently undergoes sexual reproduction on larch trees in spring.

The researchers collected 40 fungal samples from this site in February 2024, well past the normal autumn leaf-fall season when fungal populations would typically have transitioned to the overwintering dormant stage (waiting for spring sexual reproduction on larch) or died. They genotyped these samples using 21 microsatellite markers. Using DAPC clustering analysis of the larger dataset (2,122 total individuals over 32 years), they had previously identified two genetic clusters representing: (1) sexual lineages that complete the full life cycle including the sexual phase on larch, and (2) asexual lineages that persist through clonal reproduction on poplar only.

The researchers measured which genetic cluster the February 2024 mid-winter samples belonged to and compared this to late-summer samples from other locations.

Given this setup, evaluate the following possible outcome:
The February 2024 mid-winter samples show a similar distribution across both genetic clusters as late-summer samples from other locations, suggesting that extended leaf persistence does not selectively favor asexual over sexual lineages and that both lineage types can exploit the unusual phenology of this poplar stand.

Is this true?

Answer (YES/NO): NO